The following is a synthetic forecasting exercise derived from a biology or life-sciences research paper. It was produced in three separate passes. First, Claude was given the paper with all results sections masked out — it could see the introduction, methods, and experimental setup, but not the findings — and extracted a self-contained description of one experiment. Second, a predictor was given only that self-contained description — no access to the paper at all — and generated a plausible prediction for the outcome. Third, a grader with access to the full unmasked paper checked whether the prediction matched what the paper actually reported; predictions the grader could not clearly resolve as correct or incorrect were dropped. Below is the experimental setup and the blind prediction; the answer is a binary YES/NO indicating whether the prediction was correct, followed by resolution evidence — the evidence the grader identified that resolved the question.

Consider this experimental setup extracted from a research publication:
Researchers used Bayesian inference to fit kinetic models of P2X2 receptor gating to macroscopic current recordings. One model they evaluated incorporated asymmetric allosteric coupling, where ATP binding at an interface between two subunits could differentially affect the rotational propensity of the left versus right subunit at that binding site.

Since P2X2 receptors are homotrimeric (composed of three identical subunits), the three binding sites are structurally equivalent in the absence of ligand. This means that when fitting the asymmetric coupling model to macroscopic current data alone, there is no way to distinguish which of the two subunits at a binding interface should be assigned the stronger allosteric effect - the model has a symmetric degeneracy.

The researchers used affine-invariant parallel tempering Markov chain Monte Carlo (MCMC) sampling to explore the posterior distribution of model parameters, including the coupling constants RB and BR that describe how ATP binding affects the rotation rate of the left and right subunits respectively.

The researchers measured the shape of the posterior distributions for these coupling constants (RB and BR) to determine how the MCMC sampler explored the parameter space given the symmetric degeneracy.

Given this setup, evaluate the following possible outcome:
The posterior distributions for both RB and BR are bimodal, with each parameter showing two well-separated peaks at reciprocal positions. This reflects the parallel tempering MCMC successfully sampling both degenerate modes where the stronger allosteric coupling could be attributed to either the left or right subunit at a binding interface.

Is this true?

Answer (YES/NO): YES